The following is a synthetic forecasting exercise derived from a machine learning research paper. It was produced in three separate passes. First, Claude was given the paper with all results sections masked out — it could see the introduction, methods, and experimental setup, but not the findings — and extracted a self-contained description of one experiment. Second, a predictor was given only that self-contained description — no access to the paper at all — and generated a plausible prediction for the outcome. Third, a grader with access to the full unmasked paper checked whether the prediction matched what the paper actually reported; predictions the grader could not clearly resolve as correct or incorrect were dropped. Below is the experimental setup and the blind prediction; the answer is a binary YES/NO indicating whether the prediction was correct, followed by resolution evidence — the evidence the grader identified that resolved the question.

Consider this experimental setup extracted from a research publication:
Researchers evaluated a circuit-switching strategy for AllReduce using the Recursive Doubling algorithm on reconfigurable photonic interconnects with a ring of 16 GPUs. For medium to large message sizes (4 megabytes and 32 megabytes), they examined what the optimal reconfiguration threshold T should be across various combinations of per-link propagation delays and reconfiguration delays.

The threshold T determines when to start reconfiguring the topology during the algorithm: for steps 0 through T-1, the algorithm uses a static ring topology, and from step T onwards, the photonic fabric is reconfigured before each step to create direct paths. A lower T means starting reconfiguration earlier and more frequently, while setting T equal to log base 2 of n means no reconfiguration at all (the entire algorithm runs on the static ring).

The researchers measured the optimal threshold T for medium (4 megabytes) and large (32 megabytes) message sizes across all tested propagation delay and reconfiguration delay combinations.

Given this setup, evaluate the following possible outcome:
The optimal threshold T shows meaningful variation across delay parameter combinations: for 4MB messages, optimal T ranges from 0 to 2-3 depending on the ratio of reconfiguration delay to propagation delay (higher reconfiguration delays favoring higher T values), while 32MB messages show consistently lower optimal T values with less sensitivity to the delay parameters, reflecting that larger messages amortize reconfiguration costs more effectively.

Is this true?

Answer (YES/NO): NO